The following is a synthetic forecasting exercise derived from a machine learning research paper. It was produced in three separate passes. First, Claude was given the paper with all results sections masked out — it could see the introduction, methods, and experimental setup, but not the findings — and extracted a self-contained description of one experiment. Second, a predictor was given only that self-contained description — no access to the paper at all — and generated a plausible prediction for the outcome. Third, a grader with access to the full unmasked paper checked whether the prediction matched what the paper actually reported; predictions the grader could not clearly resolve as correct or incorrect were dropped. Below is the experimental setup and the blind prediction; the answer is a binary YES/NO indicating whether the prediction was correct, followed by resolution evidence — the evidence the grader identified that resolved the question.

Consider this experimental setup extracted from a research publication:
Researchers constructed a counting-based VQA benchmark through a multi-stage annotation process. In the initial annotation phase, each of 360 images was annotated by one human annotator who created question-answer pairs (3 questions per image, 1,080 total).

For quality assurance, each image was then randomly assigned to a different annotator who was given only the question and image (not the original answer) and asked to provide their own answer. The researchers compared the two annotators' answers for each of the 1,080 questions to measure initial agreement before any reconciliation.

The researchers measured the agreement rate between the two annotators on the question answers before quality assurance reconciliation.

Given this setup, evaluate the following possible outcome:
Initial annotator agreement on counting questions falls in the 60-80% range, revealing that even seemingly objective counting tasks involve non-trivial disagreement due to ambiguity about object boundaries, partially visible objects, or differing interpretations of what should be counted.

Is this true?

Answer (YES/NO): YES